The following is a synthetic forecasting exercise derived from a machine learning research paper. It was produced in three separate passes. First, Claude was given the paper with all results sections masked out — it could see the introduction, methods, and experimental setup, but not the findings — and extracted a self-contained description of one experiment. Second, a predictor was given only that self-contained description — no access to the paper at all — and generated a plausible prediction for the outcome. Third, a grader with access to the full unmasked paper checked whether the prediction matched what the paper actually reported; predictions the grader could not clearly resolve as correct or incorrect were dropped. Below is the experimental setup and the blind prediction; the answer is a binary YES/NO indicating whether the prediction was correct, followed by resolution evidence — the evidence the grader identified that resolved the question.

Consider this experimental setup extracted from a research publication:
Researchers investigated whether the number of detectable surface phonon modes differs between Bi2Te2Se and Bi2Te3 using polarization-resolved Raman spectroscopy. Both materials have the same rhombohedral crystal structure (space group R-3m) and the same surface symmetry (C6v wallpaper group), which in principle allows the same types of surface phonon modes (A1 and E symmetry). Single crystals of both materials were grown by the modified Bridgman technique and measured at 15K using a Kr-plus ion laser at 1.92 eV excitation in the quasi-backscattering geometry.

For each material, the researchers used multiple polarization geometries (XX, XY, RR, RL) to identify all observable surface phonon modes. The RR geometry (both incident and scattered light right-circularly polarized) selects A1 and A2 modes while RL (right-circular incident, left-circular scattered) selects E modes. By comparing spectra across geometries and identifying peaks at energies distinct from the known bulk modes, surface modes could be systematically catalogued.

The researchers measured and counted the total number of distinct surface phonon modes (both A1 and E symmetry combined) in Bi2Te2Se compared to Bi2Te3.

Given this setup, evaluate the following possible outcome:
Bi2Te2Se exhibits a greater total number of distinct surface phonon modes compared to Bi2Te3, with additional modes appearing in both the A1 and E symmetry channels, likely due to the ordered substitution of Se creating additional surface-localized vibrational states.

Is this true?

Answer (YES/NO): NO